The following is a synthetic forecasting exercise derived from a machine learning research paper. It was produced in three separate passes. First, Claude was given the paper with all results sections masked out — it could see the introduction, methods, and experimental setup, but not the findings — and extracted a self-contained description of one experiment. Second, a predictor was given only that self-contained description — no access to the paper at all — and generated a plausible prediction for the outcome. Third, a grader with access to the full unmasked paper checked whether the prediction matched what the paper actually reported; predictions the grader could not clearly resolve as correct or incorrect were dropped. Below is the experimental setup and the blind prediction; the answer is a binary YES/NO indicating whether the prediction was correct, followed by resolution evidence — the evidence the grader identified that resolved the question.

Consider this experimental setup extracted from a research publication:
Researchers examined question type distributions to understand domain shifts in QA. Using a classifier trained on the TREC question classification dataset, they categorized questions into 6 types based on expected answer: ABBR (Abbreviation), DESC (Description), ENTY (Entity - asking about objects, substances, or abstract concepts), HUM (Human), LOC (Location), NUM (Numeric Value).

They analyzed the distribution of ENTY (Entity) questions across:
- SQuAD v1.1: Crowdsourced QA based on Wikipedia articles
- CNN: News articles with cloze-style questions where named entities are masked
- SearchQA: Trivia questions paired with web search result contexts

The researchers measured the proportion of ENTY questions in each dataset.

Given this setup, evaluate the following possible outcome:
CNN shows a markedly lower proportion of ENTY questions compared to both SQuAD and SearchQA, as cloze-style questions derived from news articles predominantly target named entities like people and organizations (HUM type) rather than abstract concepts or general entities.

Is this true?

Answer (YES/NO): NO